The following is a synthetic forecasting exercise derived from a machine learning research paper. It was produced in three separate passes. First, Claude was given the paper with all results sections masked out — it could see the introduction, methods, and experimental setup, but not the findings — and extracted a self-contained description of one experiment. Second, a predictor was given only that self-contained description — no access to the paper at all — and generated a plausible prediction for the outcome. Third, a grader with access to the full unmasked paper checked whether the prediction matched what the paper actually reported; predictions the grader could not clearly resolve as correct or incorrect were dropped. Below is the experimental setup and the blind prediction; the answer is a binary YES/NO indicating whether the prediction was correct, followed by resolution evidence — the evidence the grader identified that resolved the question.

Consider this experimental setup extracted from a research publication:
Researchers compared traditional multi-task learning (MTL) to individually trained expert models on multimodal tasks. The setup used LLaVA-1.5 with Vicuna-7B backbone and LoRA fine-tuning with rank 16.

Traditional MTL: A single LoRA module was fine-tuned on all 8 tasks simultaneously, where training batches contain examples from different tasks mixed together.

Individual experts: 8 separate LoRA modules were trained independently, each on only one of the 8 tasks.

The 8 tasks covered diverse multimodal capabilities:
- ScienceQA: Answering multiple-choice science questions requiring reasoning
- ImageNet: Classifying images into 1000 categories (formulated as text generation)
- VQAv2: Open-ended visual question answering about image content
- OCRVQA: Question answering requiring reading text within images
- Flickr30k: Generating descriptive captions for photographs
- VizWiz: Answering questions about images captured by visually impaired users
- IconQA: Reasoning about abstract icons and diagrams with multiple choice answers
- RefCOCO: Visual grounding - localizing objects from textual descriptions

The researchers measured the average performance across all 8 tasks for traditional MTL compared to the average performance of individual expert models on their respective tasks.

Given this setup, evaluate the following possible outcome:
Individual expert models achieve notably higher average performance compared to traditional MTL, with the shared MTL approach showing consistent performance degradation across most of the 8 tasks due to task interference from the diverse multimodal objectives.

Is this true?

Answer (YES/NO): YES